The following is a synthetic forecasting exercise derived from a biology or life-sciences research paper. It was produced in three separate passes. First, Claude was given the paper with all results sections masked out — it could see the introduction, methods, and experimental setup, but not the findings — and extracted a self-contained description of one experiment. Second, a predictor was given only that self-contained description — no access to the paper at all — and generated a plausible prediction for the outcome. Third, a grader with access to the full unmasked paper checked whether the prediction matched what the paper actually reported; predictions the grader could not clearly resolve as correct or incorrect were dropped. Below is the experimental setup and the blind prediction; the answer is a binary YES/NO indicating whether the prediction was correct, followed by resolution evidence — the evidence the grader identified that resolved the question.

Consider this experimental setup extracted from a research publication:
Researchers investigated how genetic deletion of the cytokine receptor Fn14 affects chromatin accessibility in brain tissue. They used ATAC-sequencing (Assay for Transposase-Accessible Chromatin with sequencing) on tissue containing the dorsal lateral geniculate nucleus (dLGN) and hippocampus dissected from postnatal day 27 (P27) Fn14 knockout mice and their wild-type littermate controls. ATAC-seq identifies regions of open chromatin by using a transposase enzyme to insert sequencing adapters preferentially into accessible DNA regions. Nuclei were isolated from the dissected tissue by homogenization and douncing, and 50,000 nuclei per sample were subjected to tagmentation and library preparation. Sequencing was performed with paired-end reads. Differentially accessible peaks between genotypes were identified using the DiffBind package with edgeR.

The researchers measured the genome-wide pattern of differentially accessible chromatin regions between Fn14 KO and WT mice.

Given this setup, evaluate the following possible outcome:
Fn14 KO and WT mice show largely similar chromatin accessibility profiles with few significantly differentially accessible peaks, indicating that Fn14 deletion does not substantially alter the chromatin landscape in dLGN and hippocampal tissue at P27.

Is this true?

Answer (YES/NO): NO